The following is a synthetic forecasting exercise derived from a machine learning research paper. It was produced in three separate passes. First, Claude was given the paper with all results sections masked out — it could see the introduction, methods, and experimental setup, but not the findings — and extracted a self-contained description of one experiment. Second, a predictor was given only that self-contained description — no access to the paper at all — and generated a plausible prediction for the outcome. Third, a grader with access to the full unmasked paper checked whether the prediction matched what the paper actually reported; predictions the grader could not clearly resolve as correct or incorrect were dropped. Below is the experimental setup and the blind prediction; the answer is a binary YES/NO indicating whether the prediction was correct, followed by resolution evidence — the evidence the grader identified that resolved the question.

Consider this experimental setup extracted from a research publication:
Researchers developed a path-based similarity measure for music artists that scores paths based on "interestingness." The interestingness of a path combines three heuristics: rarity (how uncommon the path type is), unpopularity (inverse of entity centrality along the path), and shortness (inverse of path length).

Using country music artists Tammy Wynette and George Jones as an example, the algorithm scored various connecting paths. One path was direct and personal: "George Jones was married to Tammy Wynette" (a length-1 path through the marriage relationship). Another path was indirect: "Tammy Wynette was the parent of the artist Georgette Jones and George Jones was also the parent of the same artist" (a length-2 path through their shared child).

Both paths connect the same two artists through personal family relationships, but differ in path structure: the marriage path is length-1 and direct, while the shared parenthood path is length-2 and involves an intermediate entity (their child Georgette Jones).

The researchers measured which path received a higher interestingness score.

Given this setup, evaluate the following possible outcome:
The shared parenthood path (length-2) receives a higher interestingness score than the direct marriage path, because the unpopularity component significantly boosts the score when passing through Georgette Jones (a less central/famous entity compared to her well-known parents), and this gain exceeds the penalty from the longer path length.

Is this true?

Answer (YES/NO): NO